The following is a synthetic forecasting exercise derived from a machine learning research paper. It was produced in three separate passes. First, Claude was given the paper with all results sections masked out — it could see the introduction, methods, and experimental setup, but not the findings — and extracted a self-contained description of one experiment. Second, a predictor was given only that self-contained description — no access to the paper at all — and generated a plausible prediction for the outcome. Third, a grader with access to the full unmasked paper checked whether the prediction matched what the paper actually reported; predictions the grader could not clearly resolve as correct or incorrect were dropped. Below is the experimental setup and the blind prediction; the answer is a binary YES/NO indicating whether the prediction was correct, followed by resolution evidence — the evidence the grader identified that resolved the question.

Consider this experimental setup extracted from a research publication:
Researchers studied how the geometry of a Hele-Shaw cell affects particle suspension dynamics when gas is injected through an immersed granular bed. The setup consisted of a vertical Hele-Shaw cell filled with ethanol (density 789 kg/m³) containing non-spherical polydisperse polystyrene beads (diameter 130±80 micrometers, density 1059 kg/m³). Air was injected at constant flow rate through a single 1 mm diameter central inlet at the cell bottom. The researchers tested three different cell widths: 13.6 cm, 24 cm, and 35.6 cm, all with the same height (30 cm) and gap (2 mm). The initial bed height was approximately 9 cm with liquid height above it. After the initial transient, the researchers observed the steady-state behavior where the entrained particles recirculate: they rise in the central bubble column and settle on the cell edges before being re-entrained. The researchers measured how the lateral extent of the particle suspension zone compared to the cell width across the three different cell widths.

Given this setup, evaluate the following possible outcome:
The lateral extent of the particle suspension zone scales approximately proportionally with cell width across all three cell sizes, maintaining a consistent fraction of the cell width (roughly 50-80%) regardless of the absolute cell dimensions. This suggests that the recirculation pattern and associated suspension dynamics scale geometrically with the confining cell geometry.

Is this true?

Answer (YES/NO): NO